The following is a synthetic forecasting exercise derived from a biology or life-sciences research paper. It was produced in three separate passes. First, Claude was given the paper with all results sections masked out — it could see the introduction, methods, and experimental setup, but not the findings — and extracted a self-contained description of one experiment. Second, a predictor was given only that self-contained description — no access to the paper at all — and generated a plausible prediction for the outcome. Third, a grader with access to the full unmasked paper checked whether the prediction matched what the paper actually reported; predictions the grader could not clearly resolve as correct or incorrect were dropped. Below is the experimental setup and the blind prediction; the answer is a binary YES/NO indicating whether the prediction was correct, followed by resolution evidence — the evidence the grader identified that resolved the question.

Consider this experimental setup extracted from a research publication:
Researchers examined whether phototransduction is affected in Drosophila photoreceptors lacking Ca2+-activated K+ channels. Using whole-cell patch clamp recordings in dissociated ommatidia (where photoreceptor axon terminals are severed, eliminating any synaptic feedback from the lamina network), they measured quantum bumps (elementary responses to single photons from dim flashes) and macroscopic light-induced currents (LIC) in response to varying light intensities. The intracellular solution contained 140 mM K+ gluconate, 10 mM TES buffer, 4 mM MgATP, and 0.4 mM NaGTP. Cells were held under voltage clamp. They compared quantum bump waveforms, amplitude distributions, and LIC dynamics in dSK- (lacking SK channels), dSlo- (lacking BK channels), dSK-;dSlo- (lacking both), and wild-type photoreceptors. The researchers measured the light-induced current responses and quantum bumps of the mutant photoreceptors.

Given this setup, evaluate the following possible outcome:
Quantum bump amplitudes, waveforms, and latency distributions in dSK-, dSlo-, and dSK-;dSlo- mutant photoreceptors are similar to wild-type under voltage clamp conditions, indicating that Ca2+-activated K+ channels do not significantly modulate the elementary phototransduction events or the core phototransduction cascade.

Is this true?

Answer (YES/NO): YES